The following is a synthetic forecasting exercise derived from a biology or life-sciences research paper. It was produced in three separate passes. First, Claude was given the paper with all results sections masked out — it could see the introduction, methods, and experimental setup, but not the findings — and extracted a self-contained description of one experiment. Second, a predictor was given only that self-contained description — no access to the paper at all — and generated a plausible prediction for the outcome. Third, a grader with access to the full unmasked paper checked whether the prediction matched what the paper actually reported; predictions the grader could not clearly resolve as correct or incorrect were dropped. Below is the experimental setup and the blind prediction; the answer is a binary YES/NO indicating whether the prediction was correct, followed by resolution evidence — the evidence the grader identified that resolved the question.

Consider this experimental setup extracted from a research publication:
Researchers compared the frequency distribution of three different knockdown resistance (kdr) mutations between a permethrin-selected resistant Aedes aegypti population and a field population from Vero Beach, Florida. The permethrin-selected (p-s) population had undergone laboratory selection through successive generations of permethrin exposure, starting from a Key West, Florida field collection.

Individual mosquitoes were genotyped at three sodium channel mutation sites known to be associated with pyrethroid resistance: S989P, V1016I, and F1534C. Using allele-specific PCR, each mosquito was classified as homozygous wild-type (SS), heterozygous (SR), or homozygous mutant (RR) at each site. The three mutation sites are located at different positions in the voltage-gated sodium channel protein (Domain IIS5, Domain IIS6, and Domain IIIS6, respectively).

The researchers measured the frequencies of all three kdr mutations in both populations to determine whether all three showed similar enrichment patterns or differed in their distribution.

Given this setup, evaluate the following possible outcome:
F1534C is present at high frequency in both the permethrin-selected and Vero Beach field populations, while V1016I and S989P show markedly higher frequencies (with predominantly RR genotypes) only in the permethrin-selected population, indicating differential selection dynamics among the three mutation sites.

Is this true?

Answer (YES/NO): NO